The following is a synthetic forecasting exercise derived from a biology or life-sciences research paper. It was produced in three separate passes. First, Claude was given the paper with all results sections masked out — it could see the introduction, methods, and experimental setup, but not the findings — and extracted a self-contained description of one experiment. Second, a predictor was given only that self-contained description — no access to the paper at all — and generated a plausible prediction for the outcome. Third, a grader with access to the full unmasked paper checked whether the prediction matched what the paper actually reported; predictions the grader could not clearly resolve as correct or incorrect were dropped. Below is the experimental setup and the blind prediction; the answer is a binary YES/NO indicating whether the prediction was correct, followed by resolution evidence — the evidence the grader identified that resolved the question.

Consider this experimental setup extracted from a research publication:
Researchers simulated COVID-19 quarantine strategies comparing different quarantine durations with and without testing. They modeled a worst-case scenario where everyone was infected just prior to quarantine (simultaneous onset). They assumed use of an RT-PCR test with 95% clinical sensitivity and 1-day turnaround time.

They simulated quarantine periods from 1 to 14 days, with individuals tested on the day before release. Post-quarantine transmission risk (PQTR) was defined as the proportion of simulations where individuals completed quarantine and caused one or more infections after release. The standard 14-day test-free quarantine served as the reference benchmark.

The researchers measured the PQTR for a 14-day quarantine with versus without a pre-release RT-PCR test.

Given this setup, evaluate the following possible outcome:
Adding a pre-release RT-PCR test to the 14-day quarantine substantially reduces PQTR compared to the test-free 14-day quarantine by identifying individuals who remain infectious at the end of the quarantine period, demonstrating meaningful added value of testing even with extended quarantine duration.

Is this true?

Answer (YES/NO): YES